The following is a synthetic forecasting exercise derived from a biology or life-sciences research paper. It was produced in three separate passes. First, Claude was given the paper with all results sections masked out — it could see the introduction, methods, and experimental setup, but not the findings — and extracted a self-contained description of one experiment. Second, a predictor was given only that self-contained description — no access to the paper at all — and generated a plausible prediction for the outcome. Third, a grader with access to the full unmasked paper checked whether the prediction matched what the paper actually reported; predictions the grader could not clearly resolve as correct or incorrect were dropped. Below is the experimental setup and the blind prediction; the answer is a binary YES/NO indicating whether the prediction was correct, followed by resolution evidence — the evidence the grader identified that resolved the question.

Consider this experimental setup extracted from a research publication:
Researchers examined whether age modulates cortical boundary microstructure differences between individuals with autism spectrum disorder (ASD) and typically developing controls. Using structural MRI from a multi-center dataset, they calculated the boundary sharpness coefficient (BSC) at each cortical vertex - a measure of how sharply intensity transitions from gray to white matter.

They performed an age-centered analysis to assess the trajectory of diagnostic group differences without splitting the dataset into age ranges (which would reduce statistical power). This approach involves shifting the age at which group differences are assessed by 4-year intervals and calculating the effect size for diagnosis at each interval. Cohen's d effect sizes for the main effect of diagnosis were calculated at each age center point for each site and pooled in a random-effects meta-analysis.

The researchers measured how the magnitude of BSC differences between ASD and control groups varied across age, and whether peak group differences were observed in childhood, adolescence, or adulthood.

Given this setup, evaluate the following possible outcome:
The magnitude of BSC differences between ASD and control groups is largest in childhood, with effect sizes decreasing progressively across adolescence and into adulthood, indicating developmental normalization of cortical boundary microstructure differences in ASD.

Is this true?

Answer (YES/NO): NO